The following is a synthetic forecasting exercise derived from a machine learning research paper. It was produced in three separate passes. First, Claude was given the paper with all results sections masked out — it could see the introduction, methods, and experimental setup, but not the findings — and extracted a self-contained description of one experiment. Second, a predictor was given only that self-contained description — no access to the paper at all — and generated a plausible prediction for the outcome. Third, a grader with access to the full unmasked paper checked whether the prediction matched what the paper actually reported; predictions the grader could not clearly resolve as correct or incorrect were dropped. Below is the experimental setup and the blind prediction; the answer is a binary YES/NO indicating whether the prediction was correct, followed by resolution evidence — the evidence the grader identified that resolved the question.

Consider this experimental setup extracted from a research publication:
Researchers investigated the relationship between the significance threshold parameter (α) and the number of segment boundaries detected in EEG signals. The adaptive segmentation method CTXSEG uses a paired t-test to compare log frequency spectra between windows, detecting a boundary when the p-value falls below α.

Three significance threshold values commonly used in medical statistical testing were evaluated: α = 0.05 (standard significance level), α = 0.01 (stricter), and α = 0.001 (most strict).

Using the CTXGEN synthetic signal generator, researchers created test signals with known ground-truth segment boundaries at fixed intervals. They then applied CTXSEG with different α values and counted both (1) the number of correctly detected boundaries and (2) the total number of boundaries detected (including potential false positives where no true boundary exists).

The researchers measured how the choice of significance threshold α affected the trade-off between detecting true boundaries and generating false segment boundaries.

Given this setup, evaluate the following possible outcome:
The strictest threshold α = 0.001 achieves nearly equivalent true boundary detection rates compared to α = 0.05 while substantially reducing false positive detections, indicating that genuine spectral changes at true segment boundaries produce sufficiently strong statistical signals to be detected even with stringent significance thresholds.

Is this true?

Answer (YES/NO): NO